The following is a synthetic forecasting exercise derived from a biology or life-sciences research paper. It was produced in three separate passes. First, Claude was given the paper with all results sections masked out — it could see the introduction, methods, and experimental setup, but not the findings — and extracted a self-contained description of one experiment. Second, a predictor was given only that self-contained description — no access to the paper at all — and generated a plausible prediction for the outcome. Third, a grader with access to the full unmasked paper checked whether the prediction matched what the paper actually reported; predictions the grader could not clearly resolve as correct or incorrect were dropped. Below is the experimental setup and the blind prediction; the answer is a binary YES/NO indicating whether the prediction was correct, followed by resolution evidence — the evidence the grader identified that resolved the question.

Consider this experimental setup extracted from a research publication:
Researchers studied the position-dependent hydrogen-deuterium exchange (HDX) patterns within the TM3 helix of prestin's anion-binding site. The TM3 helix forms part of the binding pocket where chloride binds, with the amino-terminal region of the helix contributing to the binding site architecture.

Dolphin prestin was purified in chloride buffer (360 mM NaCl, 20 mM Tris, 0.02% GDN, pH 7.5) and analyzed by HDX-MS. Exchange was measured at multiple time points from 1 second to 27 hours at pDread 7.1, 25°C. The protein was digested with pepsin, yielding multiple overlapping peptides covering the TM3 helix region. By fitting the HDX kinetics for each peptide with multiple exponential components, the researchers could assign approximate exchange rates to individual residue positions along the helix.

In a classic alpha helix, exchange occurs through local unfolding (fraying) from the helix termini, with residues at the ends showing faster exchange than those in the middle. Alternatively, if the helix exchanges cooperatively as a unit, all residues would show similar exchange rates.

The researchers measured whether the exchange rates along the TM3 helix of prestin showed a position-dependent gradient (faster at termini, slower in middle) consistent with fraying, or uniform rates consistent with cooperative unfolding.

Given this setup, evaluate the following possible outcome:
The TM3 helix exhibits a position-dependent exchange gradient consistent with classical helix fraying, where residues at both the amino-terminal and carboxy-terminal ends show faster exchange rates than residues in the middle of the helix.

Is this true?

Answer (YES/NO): NO